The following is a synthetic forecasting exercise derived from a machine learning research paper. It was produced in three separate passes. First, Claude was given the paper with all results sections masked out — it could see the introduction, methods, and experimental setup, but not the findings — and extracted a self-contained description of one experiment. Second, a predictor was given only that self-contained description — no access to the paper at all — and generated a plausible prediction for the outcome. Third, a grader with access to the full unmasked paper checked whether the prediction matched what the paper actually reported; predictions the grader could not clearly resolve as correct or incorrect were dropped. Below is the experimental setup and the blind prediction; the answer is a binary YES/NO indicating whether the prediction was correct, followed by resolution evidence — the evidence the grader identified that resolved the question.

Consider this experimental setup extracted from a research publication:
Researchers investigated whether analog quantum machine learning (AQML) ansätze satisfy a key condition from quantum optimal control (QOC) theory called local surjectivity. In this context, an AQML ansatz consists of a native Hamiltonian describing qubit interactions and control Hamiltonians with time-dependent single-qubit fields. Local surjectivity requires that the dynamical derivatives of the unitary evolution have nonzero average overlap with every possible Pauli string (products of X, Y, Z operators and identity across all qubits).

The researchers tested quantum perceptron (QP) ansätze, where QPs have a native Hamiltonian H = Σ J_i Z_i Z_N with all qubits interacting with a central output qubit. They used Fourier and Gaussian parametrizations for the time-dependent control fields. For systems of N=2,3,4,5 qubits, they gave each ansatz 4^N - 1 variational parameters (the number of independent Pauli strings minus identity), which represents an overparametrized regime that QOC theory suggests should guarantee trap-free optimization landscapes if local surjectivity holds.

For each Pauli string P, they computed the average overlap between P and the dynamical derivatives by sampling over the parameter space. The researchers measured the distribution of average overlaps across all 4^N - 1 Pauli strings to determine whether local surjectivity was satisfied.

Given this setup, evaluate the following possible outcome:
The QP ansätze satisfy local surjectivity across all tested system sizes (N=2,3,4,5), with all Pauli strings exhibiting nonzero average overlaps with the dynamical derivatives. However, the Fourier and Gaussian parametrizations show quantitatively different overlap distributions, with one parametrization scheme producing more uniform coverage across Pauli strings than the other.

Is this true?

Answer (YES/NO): NO